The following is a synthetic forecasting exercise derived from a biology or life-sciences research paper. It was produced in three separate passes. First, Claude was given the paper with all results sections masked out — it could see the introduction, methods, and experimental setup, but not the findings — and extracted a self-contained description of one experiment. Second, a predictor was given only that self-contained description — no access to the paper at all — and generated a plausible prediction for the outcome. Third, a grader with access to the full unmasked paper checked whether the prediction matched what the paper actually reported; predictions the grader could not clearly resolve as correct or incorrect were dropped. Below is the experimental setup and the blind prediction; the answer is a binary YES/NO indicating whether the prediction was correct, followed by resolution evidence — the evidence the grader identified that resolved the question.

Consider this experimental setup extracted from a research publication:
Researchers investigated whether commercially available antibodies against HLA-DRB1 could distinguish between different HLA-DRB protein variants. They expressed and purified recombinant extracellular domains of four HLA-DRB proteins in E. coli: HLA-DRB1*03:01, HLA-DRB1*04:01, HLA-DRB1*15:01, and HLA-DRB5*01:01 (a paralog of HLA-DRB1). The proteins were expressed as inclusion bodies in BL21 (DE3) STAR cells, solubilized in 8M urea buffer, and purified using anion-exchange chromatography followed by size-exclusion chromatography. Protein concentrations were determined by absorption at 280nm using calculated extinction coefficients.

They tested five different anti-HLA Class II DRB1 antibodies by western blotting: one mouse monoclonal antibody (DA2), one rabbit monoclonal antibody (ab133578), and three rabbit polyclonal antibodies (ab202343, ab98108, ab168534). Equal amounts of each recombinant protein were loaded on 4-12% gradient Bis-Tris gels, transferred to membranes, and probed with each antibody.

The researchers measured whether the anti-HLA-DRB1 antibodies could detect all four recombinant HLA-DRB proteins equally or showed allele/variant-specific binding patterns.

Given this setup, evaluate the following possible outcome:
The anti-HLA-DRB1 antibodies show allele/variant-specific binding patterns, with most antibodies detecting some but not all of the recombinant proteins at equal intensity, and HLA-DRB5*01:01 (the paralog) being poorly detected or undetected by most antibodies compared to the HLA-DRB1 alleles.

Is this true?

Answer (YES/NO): NO